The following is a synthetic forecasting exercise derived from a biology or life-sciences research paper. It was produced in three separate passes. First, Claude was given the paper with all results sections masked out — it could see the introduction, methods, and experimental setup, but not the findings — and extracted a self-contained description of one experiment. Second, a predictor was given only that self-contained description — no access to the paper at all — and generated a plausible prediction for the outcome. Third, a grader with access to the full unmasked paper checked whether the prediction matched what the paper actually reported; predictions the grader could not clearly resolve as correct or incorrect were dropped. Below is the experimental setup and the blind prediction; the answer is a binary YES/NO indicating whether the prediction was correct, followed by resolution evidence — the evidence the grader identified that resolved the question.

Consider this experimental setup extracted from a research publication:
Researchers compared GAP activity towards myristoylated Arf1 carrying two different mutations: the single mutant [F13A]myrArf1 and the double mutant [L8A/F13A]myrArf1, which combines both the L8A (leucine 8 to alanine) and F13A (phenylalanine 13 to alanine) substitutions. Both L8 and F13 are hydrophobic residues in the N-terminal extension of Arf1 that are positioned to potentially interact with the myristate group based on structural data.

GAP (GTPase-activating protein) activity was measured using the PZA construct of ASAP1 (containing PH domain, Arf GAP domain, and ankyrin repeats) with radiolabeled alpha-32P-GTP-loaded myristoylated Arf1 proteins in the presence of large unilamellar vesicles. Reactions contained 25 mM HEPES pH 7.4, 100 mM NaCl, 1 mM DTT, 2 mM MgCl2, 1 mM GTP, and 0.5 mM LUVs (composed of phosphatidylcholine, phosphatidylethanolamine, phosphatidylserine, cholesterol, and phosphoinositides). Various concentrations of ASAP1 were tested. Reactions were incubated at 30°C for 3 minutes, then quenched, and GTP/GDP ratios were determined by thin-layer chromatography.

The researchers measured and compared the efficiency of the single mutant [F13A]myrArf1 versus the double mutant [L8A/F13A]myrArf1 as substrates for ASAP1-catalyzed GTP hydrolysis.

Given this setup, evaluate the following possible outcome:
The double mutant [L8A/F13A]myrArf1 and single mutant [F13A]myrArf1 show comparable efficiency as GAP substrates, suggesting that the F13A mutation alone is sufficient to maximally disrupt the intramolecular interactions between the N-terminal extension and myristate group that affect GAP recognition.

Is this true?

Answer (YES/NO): NO